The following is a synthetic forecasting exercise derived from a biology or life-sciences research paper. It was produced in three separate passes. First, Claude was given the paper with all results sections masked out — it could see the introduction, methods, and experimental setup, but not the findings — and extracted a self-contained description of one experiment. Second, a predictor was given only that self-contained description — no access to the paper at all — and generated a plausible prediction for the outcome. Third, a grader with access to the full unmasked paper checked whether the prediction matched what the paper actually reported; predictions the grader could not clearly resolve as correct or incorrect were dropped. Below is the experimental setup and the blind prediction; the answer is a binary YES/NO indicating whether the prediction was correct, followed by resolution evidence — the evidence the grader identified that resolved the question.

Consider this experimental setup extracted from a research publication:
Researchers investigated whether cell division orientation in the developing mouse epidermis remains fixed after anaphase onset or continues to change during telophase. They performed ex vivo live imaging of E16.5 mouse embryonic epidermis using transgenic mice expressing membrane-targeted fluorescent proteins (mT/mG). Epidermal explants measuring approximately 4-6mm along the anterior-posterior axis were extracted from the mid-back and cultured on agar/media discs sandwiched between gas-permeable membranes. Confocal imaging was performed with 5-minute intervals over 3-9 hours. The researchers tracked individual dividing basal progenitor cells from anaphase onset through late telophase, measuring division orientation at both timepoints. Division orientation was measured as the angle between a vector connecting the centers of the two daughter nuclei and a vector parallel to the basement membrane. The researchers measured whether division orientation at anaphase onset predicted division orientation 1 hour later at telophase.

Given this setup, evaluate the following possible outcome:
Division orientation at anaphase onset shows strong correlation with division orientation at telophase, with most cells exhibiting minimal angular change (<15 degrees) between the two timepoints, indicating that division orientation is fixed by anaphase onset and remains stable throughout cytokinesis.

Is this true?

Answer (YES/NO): NO